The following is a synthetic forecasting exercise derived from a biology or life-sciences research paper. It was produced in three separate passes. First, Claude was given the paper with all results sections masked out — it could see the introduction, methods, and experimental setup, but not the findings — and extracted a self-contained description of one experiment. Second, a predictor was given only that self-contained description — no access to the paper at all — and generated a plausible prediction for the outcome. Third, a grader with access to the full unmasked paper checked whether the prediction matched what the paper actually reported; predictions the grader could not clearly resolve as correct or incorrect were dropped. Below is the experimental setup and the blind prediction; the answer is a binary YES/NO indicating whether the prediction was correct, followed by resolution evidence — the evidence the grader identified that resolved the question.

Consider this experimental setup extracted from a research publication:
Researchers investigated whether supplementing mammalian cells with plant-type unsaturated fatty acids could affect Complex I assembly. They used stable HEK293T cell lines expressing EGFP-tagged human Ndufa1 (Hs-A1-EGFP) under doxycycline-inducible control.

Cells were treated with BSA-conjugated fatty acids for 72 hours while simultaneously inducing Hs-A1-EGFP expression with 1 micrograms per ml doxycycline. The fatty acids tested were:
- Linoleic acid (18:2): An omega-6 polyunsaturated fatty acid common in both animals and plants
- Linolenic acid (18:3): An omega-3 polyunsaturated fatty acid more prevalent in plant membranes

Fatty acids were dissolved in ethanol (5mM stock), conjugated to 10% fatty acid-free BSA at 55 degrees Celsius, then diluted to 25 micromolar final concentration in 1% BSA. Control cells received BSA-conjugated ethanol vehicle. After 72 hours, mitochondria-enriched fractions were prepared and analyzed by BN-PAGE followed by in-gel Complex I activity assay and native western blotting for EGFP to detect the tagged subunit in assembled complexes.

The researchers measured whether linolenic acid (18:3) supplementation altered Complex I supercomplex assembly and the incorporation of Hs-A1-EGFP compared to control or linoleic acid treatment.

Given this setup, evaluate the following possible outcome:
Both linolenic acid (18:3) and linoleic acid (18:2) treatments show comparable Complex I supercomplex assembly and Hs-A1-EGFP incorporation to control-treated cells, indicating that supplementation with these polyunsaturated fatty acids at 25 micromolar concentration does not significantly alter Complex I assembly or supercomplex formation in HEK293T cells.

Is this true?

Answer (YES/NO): NO